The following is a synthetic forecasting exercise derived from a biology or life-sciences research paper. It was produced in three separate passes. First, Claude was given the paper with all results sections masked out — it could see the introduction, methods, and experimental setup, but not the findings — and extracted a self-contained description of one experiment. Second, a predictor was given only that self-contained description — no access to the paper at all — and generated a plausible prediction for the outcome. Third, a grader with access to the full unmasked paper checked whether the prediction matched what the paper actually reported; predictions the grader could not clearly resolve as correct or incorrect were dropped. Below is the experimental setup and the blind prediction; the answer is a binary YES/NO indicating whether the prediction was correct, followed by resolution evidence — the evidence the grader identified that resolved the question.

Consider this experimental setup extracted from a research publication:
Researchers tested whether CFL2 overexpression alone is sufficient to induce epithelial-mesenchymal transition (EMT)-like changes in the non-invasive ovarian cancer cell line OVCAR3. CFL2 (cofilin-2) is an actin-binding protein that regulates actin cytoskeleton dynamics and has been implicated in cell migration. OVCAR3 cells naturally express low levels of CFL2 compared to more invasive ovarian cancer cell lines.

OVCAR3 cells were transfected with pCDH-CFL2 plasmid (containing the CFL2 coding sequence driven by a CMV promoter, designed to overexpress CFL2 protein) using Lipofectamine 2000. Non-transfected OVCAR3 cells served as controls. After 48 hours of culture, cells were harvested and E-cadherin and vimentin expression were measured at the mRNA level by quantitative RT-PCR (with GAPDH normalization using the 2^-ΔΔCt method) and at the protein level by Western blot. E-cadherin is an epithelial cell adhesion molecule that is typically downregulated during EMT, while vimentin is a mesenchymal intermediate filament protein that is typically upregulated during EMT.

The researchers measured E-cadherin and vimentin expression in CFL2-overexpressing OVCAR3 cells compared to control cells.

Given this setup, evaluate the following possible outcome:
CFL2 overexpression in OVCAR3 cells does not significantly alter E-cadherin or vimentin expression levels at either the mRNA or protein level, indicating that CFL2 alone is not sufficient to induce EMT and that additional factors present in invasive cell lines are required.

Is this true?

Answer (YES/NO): NO